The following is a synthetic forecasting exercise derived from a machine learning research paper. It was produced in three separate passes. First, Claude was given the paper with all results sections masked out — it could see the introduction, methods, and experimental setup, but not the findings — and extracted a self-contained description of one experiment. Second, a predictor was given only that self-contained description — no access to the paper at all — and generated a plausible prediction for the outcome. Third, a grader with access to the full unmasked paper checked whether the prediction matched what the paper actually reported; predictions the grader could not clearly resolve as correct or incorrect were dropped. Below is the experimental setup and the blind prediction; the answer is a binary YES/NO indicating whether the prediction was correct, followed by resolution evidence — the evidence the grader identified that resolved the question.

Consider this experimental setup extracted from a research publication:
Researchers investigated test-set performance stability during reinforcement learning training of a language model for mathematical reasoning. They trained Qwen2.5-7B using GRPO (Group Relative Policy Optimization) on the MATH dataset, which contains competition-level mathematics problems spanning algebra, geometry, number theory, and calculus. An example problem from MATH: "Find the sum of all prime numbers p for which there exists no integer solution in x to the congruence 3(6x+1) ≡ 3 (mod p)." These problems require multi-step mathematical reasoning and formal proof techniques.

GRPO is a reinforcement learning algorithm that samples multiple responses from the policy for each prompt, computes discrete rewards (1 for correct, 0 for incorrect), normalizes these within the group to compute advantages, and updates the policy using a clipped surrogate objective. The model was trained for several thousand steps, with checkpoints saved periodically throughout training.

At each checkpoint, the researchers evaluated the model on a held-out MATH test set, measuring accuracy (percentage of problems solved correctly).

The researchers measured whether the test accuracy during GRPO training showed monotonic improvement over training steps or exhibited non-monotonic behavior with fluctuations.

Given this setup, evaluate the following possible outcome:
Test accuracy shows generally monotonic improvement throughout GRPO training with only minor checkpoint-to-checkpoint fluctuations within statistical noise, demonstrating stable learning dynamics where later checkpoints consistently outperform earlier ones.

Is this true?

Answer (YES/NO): NO